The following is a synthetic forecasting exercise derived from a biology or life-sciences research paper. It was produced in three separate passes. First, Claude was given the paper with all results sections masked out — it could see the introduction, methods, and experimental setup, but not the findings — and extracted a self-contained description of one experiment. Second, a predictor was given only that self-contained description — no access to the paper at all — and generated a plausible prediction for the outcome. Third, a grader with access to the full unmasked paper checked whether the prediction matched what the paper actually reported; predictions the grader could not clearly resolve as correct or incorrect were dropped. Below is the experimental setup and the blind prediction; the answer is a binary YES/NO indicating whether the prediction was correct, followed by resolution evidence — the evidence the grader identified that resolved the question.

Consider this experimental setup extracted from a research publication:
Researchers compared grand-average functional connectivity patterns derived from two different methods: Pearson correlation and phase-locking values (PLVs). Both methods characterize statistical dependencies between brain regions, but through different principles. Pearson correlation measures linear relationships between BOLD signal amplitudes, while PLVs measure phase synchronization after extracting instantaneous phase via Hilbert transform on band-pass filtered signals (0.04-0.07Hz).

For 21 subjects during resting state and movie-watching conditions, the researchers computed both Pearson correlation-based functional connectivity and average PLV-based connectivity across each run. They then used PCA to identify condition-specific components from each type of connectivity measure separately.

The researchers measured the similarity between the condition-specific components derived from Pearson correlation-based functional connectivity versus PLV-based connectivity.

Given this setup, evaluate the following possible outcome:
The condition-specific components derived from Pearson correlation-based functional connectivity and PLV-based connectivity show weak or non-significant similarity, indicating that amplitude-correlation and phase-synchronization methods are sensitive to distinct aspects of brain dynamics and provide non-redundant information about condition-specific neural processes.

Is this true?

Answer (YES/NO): NO